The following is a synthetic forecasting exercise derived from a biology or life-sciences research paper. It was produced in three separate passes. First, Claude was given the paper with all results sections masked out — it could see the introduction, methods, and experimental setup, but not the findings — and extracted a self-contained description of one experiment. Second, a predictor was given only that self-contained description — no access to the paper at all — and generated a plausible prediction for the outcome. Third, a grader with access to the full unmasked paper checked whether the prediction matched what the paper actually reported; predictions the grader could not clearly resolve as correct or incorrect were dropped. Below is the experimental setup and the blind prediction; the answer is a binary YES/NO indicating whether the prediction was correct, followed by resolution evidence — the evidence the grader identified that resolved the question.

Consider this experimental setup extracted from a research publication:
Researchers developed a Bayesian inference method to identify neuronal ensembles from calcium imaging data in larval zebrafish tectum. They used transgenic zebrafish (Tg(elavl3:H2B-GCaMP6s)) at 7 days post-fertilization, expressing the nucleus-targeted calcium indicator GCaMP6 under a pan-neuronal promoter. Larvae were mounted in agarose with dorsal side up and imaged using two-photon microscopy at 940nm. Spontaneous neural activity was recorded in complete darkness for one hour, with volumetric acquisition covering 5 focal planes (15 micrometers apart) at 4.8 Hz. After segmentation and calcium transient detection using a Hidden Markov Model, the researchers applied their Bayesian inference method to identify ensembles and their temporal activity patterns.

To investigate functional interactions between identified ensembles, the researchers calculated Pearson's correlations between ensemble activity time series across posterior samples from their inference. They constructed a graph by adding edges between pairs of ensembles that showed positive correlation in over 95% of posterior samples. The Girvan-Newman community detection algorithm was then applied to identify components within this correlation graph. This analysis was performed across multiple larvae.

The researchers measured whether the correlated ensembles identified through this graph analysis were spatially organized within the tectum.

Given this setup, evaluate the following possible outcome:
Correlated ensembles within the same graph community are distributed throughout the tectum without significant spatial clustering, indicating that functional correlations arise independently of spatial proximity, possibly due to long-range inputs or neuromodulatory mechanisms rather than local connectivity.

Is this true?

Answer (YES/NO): NO